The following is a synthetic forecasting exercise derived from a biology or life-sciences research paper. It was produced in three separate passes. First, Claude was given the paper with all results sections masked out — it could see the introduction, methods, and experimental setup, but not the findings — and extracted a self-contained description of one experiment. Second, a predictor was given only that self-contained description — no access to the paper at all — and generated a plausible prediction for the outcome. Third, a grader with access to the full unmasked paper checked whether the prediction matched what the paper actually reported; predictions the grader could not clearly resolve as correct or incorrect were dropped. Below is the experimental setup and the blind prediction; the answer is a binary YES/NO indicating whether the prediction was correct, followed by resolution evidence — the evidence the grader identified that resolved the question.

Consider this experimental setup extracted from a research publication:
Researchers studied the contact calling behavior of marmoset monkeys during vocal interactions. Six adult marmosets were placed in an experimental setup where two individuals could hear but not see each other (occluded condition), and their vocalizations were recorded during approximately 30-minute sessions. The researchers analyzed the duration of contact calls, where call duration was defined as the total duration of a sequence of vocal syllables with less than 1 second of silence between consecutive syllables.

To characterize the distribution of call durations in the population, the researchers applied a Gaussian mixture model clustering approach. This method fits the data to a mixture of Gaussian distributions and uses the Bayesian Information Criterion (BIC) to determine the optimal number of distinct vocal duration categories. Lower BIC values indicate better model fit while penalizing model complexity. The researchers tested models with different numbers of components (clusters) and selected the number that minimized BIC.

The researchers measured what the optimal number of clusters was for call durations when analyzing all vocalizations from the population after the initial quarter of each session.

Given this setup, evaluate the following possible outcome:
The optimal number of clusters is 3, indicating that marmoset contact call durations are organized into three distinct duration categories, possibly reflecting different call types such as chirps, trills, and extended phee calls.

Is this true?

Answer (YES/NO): YES